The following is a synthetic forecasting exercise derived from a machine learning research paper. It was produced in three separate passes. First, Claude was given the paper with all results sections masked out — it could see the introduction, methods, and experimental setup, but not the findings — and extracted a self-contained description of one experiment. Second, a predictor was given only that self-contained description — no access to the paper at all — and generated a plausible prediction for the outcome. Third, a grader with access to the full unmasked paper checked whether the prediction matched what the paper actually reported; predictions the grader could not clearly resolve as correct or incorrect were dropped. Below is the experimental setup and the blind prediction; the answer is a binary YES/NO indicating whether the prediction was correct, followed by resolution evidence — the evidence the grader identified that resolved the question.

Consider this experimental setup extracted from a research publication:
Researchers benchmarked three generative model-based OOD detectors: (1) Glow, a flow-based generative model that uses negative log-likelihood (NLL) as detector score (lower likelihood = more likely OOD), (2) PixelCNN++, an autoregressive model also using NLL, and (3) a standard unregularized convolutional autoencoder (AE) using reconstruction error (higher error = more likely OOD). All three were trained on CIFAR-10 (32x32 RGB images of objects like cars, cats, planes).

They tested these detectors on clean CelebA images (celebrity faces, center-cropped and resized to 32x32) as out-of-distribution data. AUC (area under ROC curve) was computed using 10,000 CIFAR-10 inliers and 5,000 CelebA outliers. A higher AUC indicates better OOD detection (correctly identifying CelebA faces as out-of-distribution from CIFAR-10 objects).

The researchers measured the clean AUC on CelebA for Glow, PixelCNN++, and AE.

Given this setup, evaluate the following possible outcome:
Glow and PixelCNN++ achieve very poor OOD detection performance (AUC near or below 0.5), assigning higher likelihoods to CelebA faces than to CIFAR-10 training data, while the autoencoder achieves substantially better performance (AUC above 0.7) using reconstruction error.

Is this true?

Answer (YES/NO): NO